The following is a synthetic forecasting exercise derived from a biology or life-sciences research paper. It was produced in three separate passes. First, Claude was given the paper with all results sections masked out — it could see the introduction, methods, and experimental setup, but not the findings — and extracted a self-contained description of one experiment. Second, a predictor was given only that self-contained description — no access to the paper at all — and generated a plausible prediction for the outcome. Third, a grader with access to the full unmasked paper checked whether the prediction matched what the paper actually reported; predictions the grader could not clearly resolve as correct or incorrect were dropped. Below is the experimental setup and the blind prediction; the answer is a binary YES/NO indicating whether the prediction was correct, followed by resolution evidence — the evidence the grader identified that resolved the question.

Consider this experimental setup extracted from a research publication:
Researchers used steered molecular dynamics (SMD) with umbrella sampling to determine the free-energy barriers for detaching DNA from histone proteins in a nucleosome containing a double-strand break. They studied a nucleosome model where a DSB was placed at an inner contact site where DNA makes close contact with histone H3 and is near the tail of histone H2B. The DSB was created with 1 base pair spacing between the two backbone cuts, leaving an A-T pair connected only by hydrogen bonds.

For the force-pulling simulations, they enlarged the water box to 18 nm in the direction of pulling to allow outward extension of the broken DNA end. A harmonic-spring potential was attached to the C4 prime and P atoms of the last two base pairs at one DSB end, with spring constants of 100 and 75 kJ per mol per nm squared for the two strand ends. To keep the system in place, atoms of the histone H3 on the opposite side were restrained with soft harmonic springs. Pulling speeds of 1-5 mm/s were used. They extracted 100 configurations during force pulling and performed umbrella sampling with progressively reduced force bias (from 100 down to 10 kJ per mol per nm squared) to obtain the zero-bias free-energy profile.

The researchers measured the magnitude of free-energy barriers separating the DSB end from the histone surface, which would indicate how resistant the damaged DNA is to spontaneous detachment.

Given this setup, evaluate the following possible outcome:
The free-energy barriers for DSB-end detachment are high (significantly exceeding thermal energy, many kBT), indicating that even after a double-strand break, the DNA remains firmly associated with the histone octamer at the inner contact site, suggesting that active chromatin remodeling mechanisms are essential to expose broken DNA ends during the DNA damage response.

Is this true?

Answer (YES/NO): NO